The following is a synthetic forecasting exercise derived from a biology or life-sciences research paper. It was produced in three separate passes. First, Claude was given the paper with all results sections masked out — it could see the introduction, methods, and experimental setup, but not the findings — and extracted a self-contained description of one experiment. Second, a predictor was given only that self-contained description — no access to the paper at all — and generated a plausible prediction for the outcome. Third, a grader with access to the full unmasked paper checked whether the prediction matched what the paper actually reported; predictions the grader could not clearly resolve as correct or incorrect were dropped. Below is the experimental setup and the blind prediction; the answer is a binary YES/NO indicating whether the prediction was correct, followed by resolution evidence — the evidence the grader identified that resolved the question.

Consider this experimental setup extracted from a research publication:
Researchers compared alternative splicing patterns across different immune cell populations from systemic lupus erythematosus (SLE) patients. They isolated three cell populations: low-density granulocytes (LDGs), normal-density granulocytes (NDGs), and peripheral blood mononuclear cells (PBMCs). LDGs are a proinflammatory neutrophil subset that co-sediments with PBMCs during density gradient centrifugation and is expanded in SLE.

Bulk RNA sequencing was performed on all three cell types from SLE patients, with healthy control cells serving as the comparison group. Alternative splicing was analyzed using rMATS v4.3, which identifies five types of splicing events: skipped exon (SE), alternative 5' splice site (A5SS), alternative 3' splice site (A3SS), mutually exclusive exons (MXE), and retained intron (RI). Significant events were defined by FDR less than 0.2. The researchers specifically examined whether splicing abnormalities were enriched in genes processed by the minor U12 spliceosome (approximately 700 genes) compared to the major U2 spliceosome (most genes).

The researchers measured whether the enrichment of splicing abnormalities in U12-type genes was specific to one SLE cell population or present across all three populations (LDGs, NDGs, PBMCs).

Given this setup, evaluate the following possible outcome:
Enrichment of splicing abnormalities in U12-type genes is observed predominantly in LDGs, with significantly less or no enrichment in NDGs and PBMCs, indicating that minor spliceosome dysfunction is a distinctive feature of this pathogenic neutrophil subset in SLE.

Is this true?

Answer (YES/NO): NO